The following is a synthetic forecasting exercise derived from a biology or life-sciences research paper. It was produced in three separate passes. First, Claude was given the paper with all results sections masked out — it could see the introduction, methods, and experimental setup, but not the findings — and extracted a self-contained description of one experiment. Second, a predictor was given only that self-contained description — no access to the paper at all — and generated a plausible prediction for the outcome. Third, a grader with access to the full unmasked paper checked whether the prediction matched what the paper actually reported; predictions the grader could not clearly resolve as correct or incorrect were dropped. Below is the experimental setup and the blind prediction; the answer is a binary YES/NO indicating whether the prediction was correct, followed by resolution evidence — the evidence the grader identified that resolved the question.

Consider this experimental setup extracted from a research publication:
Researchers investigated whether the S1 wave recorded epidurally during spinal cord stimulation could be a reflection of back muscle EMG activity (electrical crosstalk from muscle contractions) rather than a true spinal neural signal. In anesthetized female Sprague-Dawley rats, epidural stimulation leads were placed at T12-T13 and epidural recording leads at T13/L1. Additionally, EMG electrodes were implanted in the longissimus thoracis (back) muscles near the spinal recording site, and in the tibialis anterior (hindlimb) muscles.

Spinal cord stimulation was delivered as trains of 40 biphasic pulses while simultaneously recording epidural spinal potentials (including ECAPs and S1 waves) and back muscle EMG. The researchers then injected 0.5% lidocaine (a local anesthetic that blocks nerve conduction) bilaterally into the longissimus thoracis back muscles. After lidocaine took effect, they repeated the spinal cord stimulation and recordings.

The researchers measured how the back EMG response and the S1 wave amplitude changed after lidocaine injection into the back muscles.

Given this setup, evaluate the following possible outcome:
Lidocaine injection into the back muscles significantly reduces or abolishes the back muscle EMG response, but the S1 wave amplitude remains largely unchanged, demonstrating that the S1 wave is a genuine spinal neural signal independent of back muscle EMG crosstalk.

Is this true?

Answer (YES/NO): YES